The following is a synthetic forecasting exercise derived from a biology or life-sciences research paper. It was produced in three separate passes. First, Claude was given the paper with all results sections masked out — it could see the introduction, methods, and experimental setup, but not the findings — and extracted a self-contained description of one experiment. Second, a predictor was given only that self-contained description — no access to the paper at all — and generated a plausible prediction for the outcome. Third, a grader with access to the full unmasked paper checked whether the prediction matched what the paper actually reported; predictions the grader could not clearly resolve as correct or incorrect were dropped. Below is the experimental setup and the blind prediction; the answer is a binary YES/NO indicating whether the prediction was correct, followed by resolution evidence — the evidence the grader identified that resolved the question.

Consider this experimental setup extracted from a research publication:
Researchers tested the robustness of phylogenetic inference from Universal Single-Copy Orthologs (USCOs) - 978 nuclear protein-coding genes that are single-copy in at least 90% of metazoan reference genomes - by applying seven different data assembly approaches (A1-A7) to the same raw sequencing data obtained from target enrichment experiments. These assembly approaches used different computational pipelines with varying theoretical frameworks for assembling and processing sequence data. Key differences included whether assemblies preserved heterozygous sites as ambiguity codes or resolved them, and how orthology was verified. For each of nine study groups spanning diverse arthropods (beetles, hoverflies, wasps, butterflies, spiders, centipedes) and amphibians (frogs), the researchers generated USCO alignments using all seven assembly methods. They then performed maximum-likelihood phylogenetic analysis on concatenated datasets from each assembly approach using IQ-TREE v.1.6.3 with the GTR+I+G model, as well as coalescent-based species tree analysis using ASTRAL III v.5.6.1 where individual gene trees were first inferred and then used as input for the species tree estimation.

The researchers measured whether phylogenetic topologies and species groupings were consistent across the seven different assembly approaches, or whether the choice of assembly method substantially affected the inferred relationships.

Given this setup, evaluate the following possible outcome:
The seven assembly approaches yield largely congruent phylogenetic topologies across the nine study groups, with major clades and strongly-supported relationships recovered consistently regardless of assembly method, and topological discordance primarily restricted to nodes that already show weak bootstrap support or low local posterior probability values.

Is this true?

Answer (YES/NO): YES